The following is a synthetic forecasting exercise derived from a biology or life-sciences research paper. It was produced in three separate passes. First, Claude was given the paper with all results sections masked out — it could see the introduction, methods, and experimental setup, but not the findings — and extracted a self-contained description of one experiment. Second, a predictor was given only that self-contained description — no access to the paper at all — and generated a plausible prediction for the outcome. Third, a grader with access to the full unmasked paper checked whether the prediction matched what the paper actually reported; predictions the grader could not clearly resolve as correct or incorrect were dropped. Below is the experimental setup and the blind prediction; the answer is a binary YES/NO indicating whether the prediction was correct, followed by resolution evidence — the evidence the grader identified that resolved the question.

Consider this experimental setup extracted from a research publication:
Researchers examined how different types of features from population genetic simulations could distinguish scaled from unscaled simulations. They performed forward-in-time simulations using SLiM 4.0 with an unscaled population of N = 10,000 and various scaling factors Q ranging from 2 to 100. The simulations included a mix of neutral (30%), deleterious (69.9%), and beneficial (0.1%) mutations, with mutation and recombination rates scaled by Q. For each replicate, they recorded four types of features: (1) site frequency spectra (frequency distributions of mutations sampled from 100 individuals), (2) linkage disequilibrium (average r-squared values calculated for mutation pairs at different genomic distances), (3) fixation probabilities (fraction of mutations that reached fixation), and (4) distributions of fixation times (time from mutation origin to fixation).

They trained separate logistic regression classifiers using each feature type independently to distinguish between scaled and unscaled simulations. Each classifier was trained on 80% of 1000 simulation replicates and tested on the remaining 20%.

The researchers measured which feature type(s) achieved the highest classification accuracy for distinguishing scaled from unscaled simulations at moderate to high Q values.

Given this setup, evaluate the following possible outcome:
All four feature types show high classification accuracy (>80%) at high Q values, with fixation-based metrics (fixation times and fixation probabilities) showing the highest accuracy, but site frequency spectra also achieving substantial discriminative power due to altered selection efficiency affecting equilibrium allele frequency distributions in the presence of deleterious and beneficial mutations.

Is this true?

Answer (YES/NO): YES